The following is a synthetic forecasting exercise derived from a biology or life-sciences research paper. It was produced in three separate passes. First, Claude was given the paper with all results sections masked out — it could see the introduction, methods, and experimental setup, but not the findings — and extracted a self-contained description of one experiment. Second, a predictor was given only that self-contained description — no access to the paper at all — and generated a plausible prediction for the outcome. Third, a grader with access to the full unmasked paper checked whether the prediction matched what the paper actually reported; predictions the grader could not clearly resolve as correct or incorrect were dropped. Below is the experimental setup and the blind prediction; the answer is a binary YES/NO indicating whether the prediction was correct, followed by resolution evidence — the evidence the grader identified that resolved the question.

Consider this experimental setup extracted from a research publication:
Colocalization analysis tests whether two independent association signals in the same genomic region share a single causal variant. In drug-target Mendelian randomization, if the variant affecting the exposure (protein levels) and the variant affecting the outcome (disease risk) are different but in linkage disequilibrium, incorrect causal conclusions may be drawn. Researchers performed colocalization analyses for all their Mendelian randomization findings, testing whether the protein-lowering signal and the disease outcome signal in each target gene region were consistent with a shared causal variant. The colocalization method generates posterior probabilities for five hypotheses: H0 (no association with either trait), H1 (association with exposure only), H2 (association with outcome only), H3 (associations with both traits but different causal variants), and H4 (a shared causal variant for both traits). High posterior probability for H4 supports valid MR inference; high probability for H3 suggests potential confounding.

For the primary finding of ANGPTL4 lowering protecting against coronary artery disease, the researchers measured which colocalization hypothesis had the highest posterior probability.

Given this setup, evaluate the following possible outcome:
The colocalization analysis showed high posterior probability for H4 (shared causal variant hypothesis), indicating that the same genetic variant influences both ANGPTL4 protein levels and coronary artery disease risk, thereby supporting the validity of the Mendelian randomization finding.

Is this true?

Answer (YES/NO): YES